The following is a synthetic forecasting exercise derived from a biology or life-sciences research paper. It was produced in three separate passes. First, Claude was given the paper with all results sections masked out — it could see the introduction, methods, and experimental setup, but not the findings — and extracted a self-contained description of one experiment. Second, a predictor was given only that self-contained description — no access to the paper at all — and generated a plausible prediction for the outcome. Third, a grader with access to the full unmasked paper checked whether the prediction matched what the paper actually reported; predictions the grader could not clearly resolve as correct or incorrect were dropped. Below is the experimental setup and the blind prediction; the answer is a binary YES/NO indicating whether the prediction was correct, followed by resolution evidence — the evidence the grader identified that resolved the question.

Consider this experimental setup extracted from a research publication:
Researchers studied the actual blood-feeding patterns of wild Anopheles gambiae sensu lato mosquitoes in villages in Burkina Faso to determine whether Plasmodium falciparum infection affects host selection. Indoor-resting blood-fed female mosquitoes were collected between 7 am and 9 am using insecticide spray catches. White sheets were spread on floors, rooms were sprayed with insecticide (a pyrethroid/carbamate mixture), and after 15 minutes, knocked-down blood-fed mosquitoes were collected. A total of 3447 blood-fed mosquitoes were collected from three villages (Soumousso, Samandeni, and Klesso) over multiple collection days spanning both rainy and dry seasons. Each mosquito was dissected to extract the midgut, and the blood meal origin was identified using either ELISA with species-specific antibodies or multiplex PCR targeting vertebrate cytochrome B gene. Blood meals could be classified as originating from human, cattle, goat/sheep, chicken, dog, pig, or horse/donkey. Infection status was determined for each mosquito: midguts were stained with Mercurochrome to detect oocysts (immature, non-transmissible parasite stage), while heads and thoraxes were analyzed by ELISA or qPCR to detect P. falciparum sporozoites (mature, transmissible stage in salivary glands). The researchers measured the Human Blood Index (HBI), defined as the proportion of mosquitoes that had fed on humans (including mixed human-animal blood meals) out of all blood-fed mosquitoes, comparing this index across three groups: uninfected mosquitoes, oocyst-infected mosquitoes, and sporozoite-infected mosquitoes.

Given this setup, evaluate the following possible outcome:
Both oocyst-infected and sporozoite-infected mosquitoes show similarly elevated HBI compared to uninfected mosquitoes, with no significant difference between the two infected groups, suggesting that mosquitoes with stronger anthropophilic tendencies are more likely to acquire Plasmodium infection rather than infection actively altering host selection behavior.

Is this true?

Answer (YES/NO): NO